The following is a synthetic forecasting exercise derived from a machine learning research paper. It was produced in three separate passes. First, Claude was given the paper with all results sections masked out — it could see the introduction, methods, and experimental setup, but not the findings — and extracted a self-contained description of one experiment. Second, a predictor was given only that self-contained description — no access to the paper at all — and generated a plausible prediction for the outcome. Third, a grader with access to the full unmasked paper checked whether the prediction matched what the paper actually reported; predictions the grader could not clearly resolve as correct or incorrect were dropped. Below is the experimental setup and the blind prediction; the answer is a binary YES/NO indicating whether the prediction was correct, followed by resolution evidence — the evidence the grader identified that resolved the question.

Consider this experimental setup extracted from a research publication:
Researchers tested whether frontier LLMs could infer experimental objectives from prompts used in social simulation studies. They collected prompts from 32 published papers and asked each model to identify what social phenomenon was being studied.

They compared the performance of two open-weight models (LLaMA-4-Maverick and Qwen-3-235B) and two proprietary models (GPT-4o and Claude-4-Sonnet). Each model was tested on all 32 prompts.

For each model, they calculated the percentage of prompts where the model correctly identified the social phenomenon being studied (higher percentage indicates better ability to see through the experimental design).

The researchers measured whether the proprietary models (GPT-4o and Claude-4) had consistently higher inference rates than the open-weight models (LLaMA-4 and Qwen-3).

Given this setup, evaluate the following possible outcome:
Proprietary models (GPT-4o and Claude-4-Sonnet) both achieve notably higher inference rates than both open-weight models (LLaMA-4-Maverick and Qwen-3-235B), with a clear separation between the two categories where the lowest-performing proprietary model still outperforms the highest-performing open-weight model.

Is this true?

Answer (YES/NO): NO